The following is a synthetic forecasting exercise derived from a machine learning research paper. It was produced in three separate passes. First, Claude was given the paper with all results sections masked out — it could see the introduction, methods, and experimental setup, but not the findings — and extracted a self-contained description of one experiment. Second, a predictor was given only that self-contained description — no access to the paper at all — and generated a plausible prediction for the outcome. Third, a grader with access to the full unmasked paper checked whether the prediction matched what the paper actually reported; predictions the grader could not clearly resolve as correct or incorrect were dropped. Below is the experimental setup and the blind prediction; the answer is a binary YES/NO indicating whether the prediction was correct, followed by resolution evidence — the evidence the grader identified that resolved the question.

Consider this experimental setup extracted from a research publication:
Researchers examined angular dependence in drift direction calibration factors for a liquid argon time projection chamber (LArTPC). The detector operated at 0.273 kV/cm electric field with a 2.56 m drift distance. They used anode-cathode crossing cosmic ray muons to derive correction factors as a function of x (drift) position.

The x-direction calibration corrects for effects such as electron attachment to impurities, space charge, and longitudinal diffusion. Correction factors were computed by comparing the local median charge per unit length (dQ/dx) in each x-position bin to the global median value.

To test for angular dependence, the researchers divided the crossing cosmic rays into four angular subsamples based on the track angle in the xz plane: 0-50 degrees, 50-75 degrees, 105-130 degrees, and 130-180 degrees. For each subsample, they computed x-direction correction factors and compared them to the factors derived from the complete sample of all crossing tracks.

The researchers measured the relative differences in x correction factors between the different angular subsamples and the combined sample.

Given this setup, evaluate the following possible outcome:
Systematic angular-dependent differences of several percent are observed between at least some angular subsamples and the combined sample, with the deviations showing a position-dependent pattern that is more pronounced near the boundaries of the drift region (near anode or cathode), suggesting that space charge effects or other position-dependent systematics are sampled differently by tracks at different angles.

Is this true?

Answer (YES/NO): NO